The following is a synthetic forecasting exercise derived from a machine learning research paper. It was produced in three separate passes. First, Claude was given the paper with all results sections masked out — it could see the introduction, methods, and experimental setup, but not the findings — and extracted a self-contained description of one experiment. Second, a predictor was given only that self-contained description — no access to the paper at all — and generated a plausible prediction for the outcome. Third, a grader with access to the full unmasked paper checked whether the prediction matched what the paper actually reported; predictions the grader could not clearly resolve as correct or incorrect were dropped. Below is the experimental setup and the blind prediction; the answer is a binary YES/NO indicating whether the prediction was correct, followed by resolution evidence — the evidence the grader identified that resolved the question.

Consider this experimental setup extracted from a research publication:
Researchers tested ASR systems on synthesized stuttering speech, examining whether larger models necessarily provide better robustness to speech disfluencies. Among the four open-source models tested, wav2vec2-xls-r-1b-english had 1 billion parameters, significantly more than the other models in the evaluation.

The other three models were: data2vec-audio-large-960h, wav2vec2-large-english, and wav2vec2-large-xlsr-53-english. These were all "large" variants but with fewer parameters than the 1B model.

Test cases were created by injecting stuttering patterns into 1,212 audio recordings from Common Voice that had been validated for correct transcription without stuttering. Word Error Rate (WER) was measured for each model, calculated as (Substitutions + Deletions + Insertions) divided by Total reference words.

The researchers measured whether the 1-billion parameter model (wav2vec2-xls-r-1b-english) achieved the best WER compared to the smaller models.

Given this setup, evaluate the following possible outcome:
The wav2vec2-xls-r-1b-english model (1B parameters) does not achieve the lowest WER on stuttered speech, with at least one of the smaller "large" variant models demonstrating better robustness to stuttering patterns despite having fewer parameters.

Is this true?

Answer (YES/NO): YES